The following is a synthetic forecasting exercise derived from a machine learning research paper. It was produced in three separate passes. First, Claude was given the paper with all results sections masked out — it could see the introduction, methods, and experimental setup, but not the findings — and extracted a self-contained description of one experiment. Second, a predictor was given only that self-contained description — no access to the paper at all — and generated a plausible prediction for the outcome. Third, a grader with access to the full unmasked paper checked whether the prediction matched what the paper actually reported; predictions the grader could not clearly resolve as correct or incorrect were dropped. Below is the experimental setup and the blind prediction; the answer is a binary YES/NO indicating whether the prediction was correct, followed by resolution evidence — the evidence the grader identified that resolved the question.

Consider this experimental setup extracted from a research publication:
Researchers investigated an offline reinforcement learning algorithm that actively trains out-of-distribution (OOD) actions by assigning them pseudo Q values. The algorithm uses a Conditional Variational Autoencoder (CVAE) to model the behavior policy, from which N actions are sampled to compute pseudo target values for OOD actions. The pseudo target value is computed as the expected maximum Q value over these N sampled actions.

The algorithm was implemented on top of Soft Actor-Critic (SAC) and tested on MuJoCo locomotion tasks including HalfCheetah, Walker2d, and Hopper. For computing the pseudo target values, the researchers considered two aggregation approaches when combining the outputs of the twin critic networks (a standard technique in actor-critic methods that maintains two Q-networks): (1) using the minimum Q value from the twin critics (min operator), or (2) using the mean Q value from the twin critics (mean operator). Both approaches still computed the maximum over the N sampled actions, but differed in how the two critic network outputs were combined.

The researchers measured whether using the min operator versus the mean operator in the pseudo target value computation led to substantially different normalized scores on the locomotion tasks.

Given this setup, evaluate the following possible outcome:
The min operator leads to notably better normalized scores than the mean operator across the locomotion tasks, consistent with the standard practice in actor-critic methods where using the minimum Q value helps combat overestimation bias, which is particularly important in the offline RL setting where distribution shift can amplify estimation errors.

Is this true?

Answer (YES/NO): NO